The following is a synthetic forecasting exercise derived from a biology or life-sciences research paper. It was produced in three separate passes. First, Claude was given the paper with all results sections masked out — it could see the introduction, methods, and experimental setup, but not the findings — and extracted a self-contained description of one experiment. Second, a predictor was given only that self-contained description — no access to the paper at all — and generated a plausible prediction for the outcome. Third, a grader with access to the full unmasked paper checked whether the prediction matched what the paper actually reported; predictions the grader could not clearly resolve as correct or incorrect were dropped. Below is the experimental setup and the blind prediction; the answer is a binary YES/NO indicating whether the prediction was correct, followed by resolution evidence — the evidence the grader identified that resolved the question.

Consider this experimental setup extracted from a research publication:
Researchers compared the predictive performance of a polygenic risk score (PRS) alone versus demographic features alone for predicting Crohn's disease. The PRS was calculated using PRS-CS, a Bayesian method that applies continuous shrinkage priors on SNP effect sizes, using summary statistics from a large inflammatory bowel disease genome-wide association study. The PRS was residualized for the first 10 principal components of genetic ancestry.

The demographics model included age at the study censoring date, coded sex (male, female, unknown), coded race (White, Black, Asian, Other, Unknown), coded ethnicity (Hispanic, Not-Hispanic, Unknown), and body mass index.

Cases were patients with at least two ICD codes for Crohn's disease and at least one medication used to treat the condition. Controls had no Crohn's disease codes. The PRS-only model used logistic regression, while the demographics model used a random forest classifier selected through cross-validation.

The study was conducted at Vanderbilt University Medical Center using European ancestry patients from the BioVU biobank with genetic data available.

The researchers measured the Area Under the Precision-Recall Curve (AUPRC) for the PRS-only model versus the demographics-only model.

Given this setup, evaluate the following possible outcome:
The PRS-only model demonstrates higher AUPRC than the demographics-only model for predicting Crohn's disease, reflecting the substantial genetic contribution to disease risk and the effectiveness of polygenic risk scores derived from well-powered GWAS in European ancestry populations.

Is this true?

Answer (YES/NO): YES